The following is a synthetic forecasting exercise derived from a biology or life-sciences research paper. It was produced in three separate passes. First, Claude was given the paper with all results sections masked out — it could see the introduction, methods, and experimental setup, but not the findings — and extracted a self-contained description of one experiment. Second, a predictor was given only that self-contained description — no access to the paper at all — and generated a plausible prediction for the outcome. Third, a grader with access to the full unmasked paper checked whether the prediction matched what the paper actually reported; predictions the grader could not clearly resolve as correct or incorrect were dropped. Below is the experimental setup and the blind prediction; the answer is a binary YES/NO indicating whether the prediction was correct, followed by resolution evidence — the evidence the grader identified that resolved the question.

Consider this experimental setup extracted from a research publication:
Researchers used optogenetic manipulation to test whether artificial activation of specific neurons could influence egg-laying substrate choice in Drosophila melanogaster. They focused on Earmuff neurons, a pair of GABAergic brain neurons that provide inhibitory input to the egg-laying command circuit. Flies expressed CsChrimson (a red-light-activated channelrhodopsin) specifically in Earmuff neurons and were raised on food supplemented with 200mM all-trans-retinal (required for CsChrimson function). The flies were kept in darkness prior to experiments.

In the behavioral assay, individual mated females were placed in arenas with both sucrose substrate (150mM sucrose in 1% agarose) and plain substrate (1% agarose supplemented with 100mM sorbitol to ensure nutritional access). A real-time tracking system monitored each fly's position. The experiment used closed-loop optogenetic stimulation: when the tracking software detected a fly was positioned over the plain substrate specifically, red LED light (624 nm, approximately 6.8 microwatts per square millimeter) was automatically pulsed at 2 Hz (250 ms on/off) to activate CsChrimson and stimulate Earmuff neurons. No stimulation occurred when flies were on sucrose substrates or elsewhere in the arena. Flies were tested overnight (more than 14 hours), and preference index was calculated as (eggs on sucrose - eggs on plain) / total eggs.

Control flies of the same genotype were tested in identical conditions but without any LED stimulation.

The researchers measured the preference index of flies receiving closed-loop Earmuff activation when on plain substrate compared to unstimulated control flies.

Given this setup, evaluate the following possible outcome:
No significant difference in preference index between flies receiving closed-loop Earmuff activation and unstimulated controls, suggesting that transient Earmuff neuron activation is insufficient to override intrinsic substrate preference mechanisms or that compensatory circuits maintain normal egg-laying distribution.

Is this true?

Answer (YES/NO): NO